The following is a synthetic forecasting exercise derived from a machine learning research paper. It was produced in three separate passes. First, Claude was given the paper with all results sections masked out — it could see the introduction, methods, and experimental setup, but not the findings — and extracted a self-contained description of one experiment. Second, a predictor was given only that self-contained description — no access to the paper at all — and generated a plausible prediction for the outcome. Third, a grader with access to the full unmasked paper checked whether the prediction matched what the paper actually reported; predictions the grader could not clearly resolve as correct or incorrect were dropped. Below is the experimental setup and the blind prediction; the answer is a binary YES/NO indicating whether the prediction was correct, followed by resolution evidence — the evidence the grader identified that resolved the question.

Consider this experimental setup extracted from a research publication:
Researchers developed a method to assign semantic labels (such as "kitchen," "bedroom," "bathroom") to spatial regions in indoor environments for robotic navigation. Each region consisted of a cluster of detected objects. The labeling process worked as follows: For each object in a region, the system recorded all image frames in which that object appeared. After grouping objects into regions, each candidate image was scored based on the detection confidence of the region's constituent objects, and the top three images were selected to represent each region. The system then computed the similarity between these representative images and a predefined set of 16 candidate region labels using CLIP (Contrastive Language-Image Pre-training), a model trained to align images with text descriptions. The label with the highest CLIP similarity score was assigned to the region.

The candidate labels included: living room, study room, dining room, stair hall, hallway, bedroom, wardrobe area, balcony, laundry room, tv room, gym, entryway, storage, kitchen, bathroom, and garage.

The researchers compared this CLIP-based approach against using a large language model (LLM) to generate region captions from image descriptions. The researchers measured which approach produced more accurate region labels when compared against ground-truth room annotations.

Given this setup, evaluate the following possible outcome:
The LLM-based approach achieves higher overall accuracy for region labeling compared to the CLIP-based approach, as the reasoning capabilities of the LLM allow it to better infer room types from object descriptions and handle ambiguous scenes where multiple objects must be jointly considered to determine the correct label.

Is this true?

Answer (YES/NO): NO